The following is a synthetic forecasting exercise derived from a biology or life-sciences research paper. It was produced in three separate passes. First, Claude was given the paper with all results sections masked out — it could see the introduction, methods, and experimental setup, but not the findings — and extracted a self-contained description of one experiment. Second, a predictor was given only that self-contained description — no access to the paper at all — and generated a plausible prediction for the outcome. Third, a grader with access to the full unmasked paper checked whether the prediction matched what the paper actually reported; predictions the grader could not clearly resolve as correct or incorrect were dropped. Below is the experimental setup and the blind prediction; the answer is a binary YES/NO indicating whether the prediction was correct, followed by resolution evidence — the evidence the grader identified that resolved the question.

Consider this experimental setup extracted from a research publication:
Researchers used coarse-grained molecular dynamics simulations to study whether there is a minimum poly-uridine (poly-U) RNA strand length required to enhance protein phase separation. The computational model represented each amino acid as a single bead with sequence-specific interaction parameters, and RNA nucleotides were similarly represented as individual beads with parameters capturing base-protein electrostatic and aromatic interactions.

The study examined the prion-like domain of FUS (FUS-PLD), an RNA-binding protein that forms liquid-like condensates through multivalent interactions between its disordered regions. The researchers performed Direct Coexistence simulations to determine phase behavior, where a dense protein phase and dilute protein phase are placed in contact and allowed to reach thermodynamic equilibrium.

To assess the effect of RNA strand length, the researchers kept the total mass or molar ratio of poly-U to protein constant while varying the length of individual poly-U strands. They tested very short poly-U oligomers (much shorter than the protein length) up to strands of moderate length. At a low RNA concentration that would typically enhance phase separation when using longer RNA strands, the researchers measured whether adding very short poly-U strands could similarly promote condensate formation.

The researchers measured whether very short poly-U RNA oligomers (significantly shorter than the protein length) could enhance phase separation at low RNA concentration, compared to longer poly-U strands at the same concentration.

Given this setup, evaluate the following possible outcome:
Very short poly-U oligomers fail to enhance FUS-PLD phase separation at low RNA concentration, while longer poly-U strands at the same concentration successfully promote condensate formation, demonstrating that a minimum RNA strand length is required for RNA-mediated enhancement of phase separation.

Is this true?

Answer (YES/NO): YES